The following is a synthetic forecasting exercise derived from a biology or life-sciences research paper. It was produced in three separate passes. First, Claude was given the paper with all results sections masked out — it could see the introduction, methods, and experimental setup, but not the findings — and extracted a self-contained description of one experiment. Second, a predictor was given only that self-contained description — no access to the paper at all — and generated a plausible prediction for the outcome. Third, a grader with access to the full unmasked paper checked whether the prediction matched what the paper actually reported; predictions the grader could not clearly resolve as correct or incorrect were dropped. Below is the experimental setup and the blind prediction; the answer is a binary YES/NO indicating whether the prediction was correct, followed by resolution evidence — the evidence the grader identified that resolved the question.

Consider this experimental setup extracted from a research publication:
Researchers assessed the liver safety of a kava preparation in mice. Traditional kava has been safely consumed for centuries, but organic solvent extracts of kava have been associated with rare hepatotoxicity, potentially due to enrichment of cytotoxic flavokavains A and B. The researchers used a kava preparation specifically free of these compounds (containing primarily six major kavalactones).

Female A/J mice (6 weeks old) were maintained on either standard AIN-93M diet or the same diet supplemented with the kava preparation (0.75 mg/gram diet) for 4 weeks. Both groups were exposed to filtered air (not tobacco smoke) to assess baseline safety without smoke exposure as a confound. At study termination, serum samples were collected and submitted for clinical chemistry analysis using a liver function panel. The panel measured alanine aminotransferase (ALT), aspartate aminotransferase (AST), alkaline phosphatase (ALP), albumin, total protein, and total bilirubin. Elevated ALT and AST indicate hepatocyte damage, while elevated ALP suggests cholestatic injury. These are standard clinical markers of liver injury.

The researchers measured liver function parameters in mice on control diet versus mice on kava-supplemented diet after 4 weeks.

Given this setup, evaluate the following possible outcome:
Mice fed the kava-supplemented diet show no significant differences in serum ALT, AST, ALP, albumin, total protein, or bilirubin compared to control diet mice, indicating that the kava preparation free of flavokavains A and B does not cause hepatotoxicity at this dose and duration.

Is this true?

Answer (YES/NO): YES